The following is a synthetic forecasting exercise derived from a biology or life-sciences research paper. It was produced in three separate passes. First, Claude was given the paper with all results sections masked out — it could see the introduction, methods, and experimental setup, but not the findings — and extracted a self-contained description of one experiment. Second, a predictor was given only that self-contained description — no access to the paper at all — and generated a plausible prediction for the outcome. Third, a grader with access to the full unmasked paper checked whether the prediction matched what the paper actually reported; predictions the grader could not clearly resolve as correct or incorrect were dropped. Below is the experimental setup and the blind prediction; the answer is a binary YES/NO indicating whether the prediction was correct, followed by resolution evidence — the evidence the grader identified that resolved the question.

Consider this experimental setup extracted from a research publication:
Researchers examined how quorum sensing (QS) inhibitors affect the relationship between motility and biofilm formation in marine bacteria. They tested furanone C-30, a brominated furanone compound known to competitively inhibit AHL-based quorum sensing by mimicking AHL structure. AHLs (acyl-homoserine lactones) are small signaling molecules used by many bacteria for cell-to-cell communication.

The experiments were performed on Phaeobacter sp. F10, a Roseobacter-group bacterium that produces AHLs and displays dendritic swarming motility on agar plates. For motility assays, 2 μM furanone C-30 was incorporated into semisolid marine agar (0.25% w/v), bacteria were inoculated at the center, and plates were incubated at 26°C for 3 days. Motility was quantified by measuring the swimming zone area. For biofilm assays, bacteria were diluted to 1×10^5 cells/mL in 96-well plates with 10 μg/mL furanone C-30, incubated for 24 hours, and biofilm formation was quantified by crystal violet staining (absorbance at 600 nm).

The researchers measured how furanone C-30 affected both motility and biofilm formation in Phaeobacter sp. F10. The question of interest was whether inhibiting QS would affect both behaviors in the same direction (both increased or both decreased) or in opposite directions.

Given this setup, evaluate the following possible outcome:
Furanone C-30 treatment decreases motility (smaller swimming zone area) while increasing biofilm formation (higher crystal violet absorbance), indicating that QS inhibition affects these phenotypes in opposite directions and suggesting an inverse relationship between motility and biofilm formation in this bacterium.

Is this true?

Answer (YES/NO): NO